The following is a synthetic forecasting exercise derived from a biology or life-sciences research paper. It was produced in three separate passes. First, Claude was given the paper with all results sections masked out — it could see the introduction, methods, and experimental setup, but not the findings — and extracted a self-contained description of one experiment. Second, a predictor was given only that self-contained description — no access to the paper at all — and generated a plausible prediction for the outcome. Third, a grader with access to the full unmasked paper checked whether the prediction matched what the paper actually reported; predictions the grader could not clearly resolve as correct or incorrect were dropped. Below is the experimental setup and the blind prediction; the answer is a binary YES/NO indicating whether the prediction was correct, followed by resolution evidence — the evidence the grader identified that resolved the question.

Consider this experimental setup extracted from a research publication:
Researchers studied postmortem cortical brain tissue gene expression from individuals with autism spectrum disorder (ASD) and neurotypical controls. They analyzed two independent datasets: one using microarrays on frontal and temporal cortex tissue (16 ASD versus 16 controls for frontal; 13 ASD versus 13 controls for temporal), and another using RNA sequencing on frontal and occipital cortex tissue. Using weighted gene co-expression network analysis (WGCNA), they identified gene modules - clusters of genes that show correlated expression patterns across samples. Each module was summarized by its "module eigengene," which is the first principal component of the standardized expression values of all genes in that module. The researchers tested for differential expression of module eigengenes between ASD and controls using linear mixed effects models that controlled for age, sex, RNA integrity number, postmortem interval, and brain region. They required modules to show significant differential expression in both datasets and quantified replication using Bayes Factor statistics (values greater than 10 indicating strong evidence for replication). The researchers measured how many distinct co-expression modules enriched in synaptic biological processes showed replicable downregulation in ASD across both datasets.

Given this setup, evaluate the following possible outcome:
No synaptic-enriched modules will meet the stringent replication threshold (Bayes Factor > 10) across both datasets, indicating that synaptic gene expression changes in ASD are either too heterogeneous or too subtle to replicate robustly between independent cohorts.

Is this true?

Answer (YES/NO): NO